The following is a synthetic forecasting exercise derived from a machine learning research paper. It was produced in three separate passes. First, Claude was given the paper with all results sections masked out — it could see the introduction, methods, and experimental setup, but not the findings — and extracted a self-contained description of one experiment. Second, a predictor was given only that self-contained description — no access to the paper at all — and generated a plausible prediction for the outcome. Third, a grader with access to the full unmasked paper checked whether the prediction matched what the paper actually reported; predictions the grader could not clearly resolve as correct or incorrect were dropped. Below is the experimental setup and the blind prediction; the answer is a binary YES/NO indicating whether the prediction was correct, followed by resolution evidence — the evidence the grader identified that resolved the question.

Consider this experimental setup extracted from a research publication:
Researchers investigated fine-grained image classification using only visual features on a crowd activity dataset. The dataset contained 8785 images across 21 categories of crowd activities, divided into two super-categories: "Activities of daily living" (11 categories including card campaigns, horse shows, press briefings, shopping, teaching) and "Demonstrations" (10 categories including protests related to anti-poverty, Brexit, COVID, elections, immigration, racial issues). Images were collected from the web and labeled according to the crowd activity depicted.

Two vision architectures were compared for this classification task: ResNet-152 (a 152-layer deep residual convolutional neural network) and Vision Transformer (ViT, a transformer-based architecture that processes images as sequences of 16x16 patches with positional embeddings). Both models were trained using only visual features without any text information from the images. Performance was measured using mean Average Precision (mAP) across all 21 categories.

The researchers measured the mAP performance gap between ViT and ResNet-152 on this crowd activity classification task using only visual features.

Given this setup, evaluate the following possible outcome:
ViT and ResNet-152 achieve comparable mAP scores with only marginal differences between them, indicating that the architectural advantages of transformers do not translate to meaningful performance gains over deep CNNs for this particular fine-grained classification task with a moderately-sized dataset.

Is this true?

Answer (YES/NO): NO